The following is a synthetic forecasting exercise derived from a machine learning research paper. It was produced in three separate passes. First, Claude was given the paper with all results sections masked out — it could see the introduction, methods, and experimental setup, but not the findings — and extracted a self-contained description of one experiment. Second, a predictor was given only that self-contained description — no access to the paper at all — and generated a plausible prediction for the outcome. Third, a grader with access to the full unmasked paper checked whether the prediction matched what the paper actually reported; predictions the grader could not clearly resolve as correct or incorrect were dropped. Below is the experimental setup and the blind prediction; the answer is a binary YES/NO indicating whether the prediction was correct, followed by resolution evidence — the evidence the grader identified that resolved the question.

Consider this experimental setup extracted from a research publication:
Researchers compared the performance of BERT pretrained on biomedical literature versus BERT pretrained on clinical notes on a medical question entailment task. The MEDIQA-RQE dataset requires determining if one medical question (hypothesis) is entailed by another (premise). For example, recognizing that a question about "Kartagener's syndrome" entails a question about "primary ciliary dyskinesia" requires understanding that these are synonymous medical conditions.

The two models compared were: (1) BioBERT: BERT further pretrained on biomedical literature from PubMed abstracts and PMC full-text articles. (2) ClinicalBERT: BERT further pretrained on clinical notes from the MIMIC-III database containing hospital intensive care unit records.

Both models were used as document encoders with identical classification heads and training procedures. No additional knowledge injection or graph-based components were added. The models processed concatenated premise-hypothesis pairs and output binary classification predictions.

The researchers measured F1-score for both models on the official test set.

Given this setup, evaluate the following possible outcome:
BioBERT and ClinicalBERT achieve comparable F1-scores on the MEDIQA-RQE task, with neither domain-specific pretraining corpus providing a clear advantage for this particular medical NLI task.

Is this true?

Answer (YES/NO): NO